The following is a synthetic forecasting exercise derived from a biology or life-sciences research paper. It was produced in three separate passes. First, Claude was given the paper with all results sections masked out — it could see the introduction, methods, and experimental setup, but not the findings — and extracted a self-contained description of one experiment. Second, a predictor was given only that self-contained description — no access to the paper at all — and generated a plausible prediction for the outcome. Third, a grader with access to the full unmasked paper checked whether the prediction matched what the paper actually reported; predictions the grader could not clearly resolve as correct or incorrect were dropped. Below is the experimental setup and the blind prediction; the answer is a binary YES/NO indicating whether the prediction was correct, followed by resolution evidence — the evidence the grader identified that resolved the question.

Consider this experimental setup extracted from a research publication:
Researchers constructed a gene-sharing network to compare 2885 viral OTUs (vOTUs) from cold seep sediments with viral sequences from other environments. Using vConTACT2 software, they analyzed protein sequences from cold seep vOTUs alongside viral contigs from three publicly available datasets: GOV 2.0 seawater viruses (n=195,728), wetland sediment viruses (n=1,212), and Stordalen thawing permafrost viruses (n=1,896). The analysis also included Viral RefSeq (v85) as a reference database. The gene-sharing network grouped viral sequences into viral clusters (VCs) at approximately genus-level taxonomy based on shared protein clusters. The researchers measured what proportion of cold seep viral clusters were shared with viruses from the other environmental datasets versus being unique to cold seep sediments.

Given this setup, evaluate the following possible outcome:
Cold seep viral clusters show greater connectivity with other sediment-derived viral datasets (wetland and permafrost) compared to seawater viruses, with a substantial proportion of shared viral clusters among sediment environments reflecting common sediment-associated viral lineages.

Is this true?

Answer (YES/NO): NO